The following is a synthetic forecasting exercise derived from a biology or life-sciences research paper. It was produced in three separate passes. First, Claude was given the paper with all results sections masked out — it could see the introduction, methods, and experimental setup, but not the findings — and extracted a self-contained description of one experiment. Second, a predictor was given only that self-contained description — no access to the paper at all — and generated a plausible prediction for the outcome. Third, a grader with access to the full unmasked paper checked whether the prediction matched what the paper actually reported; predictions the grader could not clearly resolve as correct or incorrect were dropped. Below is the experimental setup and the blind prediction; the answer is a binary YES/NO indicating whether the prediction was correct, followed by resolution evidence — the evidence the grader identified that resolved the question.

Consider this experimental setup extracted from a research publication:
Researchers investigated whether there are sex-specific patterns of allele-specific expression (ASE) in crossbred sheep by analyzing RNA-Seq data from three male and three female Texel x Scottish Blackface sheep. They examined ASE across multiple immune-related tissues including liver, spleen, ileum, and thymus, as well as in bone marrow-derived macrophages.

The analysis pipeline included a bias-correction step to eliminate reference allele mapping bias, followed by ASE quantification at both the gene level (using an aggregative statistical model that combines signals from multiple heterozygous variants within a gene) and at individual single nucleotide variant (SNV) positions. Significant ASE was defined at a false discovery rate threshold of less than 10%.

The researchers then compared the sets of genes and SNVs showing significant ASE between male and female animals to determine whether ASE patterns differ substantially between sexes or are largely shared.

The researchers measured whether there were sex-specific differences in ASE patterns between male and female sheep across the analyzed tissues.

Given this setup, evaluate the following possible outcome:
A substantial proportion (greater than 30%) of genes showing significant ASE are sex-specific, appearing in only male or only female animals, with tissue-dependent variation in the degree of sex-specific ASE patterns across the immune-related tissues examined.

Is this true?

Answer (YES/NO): NO